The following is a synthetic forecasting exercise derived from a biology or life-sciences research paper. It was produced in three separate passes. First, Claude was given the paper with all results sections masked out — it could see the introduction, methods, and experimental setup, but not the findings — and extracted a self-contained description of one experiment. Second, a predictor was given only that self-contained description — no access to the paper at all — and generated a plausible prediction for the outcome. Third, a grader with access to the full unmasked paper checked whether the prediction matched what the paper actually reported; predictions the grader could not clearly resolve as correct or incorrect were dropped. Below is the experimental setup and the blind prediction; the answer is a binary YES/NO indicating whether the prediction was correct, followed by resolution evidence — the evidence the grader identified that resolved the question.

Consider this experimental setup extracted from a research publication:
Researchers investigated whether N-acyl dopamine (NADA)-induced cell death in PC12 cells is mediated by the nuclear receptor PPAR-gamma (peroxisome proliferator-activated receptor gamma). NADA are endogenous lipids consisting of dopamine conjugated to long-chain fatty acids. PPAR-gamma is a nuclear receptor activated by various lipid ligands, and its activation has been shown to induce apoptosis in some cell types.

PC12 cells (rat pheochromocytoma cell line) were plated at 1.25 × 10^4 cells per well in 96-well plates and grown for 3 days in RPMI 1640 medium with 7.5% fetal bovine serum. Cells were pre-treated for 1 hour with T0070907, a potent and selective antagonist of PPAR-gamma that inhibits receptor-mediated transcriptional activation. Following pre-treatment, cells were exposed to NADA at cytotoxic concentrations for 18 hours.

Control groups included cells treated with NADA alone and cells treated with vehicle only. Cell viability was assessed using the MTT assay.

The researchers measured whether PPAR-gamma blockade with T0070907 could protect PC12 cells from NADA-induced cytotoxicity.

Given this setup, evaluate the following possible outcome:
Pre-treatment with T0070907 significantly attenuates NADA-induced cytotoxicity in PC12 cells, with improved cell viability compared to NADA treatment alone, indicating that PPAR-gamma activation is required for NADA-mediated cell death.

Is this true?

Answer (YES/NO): NO